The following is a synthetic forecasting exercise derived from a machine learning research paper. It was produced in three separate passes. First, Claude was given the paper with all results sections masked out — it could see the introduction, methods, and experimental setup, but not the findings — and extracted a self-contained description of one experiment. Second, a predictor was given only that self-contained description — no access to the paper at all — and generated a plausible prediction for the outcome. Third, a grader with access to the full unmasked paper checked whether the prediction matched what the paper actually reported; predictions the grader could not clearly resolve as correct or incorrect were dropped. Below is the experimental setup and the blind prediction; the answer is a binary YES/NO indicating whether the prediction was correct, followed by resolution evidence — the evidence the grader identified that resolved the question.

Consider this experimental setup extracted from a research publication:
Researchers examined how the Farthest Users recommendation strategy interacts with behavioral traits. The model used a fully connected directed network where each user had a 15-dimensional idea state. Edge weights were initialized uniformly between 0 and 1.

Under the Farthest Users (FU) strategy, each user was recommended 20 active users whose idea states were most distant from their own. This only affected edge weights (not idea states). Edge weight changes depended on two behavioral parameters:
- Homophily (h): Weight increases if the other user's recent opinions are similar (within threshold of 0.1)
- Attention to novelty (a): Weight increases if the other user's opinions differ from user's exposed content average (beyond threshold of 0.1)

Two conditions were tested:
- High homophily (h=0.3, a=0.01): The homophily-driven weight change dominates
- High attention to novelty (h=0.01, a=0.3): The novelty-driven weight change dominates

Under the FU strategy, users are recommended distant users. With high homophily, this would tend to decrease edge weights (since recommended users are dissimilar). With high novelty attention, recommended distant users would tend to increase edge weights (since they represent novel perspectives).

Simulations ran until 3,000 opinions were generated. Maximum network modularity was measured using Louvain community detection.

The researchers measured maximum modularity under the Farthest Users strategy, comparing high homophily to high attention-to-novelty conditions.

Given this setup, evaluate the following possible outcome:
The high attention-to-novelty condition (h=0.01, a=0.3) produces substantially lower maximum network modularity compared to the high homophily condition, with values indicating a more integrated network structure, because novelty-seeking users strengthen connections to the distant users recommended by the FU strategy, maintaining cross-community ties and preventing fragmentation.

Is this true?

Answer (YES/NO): YES